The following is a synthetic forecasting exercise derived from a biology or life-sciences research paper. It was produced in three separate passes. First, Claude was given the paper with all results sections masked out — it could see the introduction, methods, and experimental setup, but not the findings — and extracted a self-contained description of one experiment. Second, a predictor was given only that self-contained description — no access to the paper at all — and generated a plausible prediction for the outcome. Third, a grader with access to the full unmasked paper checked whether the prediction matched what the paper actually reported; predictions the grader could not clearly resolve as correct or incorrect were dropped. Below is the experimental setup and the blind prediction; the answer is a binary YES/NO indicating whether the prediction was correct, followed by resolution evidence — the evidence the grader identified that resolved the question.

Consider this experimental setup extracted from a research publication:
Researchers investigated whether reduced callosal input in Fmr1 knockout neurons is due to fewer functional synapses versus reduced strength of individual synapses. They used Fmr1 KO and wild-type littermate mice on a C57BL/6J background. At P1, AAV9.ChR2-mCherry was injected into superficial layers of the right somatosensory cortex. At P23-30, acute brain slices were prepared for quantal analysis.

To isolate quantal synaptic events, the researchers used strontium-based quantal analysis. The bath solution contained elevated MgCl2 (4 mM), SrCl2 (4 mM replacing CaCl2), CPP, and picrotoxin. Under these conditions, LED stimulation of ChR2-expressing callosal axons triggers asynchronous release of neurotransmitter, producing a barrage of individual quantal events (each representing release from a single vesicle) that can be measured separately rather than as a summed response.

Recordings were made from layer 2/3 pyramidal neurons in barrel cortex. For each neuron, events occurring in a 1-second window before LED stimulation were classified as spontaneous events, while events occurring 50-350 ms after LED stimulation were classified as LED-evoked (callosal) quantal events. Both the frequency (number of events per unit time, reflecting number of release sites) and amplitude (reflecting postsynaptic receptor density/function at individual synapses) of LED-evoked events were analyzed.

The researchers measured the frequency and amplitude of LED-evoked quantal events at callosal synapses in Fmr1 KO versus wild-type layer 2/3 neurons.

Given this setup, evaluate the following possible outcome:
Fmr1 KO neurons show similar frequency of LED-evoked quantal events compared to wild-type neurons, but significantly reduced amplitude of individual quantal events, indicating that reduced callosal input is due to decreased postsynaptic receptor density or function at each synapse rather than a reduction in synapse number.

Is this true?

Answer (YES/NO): NO